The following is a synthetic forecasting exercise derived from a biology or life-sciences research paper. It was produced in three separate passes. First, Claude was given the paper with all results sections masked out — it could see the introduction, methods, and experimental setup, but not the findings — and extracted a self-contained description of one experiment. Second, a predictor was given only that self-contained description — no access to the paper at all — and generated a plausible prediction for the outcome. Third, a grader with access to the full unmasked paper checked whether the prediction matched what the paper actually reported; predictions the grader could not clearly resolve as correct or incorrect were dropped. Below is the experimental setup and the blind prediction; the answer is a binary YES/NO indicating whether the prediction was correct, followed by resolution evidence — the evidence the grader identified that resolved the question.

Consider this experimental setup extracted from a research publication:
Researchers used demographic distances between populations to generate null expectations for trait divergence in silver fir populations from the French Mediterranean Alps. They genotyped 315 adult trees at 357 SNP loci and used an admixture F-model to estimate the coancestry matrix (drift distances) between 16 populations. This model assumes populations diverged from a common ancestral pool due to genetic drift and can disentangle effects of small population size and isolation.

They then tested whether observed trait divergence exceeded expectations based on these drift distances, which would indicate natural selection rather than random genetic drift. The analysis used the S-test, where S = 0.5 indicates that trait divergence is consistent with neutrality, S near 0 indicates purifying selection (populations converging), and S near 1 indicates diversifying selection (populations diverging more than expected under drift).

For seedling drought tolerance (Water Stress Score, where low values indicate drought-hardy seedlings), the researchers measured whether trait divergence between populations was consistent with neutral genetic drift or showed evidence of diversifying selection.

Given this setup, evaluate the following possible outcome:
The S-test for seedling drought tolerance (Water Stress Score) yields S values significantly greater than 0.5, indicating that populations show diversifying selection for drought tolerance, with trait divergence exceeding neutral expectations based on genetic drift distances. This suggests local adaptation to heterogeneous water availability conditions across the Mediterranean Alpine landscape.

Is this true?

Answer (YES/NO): YES